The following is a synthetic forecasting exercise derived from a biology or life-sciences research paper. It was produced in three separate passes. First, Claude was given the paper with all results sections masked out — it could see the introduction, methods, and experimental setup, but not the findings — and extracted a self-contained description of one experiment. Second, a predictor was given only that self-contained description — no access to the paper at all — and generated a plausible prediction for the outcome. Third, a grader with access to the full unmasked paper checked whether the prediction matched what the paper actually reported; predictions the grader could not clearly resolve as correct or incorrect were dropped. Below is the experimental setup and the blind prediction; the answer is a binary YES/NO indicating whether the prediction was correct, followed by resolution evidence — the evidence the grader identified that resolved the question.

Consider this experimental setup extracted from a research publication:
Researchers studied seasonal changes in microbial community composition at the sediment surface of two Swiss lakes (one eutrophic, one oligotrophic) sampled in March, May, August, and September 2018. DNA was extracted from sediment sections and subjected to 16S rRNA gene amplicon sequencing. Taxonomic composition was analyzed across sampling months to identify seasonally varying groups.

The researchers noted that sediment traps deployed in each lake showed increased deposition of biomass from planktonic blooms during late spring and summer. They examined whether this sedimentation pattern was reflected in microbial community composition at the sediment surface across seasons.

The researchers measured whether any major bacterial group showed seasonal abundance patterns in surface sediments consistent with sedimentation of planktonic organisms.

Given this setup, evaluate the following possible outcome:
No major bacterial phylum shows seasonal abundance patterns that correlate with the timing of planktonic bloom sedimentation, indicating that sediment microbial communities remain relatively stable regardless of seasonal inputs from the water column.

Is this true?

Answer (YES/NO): NO